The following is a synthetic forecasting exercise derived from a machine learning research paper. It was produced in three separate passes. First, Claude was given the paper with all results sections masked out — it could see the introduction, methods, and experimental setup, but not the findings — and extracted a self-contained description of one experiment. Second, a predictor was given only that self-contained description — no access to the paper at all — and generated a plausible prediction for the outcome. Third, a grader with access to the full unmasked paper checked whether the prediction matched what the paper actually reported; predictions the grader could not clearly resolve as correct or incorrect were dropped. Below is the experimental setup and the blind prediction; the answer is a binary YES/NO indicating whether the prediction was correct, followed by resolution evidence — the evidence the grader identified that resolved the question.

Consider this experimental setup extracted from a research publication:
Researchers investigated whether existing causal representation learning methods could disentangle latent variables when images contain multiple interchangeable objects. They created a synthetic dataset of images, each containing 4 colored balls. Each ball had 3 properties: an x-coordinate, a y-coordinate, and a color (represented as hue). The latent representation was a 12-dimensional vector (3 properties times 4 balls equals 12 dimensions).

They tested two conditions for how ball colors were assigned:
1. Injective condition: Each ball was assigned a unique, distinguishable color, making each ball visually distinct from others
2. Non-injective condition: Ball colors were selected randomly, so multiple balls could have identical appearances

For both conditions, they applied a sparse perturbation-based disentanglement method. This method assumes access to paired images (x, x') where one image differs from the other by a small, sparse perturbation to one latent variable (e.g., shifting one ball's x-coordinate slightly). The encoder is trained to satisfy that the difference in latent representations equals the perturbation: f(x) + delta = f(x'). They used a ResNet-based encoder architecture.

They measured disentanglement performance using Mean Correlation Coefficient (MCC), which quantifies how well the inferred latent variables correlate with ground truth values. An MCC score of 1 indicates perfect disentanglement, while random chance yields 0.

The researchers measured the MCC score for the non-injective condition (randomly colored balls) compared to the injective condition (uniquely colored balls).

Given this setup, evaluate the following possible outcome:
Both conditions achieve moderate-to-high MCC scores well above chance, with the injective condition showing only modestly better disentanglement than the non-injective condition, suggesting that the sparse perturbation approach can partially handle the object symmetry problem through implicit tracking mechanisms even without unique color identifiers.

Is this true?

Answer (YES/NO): NO